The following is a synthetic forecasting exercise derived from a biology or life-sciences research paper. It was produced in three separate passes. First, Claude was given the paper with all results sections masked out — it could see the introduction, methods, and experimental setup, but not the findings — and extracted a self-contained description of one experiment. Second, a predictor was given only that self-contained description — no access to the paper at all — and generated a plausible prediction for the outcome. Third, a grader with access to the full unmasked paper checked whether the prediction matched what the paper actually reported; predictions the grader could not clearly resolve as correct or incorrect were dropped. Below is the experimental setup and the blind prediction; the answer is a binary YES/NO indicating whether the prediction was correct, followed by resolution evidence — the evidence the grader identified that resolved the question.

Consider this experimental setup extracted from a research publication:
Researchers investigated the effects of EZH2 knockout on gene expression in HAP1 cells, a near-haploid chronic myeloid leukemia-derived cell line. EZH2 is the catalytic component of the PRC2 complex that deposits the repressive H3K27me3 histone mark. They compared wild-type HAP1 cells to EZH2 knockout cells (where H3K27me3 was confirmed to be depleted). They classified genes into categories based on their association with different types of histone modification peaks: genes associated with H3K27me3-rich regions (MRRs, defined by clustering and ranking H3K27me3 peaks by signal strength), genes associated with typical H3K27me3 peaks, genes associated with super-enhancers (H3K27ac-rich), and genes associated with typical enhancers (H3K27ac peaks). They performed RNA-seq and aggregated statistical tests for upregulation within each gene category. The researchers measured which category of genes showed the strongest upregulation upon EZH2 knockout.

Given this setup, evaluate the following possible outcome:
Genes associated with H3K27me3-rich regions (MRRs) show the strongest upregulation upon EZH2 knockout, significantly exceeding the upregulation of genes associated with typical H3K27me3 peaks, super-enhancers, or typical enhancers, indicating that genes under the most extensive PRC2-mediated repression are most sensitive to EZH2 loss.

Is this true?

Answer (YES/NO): YES